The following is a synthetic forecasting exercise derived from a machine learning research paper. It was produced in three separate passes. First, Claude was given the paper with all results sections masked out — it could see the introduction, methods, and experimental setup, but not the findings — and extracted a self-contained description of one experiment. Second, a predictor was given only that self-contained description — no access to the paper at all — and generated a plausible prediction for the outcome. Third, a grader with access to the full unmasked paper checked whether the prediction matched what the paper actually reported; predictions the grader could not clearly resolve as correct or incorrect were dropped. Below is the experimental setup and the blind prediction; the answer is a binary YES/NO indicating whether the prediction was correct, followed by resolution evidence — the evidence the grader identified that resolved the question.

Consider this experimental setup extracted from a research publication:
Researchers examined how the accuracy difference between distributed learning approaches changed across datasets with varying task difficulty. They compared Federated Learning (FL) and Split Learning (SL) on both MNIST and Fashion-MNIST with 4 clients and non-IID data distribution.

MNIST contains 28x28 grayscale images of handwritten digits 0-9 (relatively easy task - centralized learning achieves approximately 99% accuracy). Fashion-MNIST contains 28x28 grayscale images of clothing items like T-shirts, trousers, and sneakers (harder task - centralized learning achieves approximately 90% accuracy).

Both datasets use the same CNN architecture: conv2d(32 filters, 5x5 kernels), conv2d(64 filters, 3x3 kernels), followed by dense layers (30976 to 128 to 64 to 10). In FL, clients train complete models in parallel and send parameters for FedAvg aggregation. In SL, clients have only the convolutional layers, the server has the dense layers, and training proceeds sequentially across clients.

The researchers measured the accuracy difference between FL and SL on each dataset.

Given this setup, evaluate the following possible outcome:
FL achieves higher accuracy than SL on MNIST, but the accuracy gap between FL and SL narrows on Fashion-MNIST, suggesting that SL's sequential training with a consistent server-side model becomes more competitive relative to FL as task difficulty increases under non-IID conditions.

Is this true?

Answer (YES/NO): NO